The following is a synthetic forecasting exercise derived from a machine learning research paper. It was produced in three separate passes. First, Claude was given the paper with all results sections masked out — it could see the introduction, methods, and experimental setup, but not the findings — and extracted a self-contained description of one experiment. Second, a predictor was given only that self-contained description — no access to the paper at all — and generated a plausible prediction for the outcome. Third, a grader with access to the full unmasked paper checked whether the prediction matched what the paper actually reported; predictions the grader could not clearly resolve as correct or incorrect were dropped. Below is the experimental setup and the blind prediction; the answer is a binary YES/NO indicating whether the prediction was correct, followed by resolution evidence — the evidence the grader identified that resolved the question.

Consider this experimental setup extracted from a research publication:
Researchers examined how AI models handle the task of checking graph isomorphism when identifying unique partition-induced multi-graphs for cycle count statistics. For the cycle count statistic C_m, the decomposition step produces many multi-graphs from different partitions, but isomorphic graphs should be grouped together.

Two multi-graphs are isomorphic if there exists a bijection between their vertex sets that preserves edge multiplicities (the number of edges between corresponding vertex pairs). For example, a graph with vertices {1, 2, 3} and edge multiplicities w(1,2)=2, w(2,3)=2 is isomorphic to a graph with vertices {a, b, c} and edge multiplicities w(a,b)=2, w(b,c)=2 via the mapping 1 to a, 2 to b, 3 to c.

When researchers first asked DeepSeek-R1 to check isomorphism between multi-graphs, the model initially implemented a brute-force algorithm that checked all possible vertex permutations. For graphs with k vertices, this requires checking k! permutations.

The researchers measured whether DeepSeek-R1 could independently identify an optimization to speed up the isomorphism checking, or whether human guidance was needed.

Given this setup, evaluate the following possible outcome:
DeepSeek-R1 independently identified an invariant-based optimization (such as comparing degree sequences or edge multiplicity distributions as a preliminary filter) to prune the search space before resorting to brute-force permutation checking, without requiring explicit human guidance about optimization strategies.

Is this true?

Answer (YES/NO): NO